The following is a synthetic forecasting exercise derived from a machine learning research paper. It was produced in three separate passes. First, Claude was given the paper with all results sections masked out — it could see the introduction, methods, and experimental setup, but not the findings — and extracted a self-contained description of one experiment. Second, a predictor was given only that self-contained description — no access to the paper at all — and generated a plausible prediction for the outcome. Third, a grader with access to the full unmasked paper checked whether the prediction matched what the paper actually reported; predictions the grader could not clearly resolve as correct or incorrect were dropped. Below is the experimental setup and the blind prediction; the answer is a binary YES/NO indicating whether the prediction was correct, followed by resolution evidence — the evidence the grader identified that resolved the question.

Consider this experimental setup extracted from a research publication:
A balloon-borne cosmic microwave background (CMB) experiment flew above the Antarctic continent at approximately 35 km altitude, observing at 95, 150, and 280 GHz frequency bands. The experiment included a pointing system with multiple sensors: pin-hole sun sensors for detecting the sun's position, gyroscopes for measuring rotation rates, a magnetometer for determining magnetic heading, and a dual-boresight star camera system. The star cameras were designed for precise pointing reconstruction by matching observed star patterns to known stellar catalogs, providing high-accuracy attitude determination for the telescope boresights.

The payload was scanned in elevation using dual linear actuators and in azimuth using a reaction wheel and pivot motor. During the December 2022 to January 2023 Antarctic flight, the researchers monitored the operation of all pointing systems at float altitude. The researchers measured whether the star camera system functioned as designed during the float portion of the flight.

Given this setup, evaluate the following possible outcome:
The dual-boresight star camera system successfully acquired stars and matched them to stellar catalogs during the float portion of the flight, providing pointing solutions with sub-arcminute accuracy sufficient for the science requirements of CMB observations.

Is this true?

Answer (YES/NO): NO